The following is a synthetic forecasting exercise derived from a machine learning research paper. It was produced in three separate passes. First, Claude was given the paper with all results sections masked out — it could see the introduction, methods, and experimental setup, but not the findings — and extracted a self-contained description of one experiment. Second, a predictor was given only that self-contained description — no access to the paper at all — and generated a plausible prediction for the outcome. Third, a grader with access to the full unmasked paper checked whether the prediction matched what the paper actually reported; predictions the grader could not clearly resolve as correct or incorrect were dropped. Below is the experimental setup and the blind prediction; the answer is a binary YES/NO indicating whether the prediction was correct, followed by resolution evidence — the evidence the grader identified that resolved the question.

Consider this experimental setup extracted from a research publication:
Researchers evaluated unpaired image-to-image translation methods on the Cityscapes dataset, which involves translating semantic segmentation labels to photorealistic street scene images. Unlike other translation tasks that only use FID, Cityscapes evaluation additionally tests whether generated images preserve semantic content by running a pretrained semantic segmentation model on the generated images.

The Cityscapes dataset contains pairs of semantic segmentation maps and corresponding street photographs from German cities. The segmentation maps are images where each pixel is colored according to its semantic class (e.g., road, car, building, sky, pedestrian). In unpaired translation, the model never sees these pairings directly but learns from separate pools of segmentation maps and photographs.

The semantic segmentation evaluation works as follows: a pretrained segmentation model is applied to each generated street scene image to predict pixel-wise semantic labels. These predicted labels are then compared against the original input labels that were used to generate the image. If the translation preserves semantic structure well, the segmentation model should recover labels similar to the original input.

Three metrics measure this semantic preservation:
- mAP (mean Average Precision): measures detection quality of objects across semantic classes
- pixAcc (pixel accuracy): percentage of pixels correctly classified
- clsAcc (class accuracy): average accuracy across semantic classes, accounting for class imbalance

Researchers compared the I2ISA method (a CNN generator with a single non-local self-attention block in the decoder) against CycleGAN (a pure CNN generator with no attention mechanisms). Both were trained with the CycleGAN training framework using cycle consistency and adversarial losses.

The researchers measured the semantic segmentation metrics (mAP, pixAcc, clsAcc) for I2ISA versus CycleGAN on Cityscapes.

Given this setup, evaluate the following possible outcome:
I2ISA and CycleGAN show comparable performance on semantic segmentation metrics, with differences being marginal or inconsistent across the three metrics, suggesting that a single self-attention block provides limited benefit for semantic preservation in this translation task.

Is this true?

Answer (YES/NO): YES